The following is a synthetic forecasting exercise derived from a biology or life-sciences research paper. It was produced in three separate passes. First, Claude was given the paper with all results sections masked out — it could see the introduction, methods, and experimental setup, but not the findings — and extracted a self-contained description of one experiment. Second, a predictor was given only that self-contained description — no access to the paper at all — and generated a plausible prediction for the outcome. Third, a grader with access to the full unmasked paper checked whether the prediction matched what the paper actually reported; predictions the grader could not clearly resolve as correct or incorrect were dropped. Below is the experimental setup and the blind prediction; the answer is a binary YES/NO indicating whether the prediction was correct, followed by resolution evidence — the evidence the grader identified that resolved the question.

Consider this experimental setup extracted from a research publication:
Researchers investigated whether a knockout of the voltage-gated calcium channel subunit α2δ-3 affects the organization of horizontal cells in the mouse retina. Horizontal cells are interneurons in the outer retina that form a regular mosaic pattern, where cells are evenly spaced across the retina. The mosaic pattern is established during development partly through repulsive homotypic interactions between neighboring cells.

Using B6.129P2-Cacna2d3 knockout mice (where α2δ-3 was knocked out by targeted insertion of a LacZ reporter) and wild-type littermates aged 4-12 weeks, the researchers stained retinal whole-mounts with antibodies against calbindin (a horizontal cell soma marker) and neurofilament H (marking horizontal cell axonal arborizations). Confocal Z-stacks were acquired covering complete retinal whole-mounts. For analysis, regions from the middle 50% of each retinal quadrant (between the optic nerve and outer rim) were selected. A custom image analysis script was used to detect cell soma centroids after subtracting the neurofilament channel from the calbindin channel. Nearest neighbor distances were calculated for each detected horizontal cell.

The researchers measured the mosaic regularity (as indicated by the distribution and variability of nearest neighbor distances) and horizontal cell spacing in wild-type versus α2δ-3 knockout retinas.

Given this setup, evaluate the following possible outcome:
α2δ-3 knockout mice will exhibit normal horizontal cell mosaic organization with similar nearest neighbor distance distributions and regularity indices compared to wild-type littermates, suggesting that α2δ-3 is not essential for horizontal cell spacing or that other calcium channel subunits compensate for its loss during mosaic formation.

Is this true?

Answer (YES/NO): YES